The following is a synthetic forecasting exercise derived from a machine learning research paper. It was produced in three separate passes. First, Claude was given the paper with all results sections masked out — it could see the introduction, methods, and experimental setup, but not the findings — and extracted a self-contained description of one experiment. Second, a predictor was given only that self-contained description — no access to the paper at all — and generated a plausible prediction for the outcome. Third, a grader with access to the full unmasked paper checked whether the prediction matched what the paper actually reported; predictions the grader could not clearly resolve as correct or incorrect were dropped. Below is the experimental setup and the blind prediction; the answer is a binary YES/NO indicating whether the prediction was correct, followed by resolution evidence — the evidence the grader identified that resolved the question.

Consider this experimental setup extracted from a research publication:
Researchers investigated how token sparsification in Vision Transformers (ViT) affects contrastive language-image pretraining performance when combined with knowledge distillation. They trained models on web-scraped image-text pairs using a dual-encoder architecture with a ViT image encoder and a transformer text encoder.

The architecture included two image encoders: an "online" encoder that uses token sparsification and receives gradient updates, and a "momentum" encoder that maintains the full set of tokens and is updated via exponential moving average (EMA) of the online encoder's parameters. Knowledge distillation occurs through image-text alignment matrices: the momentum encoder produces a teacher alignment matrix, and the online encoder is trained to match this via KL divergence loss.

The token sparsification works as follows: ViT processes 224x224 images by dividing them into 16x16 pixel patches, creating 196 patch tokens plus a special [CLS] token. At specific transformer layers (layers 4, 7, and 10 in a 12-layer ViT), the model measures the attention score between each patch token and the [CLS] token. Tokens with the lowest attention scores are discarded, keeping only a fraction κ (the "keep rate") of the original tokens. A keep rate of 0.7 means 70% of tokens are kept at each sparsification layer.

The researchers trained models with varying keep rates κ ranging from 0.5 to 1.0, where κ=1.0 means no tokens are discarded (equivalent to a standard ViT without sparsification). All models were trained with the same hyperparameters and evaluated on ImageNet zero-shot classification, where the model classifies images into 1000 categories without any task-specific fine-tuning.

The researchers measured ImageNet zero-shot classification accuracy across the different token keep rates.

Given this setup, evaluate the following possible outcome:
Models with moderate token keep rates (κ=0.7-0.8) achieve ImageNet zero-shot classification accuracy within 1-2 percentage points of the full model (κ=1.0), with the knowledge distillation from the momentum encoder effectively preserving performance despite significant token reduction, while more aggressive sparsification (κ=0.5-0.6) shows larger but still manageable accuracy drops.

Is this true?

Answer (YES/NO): NO